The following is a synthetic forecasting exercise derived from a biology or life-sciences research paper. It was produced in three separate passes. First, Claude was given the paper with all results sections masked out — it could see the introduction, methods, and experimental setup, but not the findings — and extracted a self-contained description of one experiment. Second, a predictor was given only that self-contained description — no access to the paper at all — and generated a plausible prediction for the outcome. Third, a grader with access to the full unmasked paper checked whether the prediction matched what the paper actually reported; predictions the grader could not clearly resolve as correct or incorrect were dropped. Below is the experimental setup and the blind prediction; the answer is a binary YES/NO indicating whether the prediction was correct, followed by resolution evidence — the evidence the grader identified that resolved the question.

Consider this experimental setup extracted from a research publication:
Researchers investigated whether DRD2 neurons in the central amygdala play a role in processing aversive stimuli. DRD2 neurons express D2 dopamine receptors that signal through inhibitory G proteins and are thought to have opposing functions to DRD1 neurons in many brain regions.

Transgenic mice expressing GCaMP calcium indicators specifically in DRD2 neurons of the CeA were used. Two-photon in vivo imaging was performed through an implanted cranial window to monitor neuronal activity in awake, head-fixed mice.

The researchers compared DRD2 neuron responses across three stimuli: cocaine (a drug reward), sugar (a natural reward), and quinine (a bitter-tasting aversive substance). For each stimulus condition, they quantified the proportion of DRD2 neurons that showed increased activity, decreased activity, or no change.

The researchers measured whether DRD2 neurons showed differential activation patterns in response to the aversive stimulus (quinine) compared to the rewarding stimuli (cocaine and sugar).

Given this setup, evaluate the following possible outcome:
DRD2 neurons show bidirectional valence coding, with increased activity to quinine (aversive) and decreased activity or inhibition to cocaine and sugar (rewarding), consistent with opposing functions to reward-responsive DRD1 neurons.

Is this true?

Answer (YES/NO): YES